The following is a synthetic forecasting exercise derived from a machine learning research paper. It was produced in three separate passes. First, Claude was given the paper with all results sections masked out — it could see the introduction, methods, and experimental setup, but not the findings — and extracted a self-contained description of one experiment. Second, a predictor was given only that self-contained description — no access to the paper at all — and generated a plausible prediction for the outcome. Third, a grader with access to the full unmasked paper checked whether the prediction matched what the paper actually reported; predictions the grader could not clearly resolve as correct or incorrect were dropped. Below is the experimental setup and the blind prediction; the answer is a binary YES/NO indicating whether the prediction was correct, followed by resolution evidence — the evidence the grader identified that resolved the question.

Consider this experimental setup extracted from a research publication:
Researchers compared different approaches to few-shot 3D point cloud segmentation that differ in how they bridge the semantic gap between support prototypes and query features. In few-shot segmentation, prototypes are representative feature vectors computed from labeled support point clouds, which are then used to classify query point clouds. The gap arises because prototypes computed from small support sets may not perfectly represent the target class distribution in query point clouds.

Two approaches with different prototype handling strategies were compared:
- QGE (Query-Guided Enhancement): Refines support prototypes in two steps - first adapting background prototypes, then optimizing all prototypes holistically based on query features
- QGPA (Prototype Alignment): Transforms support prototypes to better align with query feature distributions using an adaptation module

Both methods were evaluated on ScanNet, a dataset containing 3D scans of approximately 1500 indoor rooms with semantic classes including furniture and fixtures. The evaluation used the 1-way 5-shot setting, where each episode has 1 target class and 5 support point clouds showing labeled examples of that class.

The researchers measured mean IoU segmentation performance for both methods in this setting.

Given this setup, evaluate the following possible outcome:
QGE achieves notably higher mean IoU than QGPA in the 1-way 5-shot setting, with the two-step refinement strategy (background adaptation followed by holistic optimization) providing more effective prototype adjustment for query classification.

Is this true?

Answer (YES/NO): YES